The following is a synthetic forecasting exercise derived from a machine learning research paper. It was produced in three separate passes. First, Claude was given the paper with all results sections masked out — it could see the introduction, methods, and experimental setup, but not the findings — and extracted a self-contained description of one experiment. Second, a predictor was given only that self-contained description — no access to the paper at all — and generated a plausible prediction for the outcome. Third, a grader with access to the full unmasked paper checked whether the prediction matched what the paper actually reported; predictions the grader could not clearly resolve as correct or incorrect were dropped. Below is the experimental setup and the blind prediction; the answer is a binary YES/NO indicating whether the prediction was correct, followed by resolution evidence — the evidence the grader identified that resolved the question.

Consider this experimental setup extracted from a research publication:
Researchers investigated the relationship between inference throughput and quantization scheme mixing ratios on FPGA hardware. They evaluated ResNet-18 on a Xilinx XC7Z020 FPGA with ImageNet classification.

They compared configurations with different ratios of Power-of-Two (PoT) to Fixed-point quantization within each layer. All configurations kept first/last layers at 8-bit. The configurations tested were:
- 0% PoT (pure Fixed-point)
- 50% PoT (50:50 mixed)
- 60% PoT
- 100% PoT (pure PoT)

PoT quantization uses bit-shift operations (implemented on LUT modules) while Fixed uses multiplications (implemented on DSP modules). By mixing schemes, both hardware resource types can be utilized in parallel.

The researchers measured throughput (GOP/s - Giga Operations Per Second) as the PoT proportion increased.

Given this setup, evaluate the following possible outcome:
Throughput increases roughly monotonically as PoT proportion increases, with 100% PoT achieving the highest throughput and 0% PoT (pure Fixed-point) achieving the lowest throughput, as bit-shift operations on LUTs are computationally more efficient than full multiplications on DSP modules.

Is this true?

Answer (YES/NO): YES